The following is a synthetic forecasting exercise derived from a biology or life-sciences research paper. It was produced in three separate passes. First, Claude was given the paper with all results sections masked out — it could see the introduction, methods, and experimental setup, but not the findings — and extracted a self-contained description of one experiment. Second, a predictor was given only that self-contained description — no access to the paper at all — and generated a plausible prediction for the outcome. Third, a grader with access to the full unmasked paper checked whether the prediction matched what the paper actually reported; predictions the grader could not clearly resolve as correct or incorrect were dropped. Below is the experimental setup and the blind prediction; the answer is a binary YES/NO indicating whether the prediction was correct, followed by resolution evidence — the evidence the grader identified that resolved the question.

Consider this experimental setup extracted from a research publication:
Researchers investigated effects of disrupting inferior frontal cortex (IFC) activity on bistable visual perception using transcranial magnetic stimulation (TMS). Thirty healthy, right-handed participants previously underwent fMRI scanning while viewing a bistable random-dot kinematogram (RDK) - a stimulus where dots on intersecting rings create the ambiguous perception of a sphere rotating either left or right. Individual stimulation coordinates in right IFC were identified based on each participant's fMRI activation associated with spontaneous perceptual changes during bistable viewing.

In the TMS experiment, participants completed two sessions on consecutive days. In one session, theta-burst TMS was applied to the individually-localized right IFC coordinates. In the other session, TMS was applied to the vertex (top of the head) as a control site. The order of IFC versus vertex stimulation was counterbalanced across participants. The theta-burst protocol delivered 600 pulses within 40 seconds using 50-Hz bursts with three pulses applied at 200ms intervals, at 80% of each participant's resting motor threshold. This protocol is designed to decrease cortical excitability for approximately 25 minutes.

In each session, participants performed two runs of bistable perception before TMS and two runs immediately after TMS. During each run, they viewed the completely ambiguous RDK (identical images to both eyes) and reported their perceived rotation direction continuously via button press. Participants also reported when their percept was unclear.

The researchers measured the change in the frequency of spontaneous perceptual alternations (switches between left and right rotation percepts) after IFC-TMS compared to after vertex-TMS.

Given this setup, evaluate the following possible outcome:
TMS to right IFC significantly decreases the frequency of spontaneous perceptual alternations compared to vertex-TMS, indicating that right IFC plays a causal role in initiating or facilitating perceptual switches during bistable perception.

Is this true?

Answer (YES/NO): YES